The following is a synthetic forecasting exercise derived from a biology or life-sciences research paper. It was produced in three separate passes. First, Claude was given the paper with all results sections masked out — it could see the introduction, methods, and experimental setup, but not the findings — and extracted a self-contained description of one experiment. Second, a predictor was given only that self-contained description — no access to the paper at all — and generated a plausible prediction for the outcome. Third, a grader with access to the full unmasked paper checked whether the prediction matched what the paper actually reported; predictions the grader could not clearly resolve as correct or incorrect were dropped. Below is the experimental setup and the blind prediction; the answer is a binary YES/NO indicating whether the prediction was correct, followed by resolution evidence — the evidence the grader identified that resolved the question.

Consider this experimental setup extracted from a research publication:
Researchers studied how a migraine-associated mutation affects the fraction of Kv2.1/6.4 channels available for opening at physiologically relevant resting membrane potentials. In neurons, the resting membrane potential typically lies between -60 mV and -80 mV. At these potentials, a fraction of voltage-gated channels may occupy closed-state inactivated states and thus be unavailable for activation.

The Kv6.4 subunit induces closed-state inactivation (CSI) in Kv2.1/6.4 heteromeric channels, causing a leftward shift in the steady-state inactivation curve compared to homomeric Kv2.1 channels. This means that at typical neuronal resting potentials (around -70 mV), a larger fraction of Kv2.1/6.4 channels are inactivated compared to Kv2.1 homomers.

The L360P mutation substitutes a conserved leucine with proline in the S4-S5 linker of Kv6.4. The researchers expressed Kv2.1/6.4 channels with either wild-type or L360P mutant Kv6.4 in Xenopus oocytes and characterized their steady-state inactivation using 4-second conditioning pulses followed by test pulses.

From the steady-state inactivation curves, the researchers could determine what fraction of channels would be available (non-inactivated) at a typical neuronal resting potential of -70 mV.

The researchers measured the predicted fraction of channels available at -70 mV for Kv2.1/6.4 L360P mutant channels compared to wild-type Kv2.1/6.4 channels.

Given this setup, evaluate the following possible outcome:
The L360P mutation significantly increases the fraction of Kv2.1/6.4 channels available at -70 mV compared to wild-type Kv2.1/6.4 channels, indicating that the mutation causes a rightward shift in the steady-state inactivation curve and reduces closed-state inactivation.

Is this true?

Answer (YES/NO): YES